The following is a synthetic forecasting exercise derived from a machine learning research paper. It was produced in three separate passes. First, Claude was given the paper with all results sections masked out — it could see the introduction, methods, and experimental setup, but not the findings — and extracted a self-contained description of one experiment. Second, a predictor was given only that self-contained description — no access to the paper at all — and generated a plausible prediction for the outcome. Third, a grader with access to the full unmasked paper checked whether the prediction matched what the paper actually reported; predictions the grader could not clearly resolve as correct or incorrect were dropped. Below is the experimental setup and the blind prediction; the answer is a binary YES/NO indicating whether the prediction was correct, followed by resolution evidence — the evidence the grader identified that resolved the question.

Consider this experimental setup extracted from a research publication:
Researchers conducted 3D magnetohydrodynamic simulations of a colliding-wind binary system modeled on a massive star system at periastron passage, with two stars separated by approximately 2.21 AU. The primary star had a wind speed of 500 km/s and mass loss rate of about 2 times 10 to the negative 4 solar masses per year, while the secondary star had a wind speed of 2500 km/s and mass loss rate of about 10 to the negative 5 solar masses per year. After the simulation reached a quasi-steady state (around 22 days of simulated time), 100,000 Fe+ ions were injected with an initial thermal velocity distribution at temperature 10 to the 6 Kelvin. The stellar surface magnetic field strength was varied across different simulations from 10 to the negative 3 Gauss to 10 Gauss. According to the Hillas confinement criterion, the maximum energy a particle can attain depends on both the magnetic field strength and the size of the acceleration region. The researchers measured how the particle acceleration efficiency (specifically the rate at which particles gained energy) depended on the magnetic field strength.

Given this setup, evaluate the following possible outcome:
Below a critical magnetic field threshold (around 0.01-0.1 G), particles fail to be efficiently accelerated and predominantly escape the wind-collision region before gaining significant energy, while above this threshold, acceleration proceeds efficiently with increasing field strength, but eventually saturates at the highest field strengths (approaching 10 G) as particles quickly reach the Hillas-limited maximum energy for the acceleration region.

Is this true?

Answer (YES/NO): NO